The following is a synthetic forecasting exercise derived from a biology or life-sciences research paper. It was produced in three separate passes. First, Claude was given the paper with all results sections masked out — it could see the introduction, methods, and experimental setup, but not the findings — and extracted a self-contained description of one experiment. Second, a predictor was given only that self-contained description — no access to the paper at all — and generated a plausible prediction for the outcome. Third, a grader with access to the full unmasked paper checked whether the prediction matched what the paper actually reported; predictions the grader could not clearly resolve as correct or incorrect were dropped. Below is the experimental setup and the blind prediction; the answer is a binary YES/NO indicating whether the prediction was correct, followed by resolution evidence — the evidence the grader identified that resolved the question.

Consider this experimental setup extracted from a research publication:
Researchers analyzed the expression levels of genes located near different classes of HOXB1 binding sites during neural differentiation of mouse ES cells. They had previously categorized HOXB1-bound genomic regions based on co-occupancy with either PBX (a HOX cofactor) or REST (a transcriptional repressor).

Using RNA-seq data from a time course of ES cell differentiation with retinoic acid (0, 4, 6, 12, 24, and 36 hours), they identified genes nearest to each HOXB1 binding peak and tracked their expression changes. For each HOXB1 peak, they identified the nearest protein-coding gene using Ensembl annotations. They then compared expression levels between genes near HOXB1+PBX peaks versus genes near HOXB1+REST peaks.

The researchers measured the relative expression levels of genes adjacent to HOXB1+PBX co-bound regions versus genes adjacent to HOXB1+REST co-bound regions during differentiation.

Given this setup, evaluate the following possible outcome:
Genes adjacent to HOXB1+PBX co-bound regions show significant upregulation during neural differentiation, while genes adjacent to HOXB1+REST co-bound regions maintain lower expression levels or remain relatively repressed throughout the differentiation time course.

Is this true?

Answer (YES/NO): YES